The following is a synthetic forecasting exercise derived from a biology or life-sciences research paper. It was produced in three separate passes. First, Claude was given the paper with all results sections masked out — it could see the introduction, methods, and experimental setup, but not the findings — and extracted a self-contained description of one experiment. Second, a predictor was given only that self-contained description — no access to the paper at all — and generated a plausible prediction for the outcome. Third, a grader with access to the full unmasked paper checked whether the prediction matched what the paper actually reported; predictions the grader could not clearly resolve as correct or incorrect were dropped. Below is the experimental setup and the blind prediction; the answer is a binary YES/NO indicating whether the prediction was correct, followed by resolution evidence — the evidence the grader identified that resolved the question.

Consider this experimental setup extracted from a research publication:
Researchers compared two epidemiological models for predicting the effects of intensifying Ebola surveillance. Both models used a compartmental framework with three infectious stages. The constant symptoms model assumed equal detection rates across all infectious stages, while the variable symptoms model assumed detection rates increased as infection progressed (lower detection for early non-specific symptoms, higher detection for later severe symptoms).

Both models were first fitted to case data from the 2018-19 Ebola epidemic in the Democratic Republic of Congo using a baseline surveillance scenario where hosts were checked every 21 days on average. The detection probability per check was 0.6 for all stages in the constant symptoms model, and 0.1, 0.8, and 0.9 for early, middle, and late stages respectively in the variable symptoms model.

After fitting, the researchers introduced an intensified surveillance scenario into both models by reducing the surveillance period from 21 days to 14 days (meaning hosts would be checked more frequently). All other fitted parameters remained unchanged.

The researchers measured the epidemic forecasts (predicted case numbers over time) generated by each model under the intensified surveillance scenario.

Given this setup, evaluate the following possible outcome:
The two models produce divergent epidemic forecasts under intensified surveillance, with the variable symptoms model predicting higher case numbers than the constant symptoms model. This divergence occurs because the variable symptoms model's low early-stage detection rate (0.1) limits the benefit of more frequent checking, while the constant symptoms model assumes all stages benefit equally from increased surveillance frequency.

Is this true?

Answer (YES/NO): YES